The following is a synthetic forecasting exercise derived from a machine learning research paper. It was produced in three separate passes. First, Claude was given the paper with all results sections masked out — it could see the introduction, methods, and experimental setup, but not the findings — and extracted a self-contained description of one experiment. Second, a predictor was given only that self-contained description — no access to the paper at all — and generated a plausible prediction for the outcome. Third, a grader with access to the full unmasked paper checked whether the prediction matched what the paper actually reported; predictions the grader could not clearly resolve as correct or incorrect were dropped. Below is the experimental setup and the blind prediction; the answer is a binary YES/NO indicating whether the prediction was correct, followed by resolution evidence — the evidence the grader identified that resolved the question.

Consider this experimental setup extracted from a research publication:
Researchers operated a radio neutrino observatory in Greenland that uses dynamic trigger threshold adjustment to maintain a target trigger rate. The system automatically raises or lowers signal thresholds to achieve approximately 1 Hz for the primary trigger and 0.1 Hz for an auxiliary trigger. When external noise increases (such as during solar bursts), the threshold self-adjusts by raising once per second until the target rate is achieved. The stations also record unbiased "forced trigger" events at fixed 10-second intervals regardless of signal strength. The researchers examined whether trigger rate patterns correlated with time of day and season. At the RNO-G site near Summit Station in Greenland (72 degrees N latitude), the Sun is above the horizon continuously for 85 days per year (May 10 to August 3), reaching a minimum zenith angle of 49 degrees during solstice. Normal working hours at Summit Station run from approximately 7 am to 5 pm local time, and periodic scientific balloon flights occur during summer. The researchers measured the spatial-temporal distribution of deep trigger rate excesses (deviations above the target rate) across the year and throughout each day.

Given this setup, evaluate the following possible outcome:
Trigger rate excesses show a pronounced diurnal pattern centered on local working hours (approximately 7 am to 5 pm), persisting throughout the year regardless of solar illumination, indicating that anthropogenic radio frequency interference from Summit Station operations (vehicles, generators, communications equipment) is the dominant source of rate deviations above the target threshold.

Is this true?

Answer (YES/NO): NO